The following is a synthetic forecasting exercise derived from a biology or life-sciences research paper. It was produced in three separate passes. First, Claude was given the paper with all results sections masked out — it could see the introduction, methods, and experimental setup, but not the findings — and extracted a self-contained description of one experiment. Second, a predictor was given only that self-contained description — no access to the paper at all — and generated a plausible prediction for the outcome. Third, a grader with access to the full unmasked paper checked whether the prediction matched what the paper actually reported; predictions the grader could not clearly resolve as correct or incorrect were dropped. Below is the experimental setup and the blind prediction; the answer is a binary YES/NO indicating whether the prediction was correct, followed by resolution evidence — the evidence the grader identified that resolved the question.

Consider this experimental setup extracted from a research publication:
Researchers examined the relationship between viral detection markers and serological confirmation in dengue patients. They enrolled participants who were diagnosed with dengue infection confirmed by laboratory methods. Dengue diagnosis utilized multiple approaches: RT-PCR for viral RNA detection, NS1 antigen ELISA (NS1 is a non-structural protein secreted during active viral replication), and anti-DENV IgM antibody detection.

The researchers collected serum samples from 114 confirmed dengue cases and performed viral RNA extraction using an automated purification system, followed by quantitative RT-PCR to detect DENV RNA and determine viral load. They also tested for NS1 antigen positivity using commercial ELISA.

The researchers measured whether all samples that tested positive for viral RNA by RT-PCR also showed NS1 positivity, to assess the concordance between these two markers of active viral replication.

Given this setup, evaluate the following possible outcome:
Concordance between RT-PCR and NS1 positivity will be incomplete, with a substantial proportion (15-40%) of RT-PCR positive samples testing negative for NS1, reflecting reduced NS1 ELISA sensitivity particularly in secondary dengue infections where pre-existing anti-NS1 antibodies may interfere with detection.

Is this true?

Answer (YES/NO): NO